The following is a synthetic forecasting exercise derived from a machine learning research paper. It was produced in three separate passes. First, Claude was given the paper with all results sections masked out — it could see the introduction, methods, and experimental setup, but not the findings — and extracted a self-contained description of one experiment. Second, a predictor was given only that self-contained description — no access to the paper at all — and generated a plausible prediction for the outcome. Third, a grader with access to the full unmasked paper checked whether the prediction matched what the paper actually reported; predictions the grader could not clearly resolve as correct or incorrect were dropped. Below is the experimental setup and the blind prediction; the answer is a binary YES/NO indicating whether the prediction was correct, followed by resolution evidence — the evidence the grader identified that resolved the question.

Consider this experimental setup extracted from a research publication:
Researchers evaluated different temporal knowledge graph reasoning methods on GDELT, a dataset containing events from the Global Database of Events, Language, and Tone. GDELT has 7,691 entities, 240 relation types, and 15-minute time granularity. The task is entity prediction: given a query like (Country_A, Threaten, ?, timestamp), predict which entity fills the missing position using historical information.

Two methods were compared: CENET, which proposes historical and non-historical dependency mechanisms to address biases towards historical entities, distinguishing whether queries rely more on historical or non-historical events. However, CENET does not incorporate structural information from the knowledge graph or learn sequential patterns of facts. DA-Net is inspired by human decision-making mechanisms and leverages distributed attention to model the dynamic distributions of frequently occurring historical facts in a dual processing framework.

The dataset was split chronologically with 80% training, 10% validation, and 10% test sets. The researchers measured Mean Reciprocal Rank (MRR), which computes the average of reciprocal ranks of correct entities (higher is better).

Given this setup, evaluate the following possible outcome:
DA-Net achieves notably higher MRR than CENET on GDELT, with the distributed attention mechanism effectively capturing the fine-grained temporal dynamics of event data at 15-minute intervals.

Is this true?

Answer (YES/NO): NO